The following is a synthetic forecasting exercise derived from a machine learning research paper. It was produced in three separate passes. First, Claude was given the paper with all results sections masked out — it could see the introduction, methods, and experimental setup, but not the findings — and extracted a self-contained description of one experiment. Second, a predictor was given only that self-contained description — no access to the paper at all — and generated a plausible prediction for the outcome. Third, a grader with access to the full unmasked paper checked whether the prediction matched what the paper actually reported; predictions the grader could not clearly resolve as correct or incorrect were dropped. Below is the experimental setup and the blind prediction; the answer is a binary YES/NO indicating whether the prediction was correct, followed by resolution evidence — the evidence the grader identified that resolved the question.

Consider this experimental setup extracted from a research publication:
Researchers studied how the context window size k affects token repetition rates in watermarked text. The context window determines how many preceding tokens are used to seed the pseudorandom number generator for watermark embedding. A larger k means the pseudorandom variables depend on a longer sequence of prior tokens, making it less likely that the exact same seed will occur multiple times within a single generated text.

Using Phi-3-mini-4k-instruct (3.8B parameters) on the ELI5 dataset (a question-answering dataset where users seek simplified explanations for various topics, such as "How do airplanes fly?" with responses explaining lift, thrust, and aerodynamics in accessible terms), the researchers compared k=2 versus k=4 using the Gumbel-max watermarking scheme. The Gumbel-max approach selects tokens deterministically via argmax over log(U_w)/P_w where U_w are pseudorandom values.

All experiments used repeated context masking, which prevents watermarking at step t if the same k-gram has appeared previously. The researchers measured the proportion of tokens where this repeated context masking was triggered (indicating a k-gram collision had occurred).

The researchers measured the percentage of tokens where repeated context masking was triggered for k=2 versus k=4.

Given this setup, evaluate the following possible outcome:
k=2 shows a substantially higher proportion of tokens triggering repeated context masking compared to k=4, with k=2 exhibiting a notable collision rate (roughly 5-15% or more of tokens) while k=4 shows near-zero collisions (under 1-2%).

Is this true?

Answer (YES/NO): NO